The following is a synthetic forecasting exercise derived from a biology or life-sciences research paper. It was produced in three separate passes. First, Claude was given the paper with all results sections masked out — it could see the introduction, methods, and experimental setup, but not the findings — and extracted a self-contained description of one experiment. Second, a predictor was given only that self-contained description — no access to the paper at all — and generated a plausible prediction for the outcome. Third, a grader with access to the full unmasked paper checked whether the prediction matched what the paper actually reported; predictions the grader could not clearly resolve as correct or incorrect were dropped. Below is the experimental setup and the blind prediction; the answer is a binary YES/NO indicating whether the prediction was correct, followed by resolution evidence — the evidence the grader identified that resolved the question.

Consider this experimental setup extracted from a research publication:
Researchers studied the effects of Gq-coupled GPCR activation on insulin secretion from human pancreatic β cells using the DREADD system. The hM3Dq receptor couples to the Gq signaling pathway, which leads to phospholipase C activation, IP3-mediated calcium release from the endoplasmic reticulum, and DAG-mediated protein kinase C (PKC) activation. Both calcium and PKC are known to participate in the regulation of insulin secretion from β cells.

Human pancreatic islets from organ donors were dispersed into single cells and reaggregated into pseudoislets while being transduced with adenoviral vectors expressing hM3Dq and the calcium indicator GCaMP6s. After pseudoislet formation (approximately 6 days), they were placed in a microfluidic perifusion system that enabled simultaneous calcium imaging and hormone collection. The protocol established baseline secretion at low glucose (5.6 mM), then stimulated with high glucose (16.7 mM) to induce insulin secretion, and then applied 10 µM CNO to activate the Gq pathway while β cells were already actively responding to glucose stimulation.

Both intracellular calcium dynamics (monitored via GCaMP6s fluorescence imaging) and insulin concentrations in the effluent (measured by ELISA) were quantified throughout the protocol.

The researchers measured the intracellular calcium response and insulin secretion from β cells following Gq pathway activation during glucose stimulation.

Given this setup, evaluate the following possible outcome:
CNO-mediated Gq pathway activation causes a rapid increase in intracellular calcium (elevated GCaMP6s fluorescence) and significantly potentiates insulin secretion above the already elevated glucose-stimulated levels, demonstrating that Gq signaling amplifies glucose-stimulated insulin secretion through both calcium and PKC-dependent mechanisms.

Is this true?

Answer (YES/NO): NO